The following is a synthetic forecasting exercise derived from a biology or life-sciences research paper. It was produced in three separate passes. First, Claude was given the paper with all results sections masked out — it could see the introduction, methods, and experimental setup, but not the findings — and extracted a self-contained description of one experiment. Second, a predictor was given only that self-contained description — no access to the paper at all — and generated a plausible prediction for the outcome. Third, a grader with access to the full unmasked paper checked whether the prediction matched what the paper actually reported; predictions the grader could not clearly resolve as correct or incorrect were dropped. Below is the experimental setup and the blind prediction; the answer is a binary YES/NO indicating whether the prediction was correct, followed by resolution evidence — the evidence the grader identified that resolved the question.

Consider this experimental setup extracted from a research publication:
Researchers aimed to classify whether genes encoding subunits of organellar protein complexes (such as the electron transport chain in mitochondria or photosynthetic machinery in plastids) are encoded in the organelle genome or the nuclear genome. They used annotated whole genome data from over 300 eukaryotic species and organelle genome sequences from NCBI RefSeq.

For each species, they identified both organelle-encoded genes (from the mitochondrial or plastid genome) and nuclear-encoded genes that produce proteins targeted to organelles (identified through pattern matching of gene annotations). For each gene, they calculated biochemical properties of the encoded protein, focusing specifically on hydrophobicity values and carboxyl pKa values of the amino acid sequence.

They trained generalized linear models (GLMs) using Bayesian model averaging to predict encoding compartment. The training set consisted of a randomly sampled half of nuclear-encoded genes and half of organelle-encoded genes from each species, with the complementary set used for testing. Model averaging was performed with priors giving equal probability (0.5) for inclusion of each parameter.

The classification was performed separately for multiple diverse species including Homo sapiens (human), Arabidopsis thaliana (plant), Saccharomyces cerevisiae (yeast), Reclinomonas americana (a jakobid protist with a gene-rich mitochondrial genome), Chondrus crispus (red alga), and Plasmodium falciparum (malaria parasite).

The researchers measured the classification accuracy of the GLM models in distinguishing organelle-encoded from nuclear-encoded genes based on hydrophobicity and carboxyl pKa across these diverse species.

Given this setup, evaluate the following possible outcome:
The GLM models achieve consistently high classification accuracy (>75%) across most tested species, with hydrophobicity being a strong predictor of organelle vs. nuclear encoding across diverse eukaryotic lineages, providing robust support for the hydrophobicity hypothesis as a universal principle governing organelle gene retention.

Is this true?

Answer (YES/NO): NO